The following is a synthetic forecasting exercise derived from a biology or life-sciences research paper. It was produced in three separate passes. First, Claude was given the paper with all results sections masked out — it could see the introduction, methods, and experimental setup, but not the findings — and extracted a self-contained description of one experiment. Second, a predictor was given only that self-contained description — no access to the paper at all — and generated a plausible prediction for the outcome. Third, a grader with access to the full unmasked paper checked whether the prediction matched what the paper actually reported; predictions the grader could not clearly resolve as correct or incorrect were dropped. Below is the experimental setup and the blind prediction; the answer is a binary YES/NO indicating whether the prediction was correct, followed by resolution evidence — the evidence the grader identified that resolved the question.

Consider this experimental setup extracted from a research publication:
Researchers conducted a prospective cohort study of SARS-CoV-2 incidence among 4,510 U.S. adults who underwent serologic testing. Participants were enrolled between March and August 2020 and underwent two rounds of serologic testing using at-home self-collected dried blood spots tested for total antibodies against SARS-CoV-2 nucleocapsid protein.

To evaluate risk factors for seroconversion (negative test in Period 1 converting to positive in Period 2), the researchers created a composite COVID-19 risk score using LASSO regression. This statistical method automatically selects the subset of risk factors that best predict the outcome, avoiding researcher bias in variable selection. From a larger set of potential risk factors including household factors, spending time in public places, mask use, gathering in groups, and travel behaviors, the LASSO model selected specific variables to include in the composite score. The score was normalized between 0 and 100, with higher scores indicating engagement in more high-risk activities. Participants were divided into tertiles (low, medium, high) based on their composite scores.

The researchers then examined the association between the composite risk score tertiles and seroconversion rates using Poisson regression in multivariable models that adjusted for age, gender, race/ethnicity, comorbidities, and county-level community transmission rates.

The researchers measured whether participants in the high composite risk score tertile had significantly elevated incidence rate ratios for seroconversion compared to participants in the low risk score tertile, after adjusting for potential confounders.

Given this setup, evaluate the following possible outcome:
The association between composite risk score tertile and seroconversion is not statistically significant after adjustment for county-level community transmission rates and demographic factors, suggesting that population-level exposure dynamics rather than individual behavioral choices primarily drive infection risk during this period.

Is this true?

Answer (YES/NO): NO